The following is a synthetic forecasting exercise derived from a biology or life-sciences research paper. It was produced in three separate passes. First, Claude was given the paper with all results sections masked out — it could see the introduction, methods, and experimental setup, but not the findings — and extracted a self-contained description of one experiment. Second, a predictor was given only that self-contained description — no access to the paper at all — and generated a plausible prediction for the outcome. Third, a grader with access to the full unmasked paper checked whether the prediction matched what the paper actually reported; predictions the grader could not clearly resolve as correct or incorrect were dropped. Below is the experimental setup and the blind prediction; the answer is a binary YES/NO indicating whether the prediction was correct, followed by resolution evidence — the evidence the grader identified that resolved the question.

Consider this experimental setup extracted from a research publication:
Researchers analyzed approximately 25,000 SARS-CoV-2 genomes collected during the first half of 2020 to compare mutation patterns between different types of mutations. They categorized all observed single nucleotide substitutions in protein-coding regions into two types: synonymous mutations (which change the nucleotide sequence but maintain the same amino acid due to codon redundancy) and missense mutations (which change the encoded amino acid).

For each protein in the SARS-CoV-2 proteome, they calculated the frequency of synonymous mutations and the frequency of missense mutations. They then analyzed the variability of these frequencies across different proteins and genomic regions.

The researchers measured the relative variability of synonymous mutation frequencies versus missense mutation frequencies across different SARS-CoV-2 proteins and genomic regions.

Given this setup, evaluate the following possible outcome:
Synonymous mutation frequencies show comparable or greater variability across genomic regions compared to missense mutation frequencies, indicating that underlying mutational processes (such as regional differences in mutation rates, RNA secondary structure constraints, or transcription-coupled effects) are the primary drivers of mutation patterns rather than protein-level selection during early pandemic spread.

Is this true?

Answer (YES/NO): NO